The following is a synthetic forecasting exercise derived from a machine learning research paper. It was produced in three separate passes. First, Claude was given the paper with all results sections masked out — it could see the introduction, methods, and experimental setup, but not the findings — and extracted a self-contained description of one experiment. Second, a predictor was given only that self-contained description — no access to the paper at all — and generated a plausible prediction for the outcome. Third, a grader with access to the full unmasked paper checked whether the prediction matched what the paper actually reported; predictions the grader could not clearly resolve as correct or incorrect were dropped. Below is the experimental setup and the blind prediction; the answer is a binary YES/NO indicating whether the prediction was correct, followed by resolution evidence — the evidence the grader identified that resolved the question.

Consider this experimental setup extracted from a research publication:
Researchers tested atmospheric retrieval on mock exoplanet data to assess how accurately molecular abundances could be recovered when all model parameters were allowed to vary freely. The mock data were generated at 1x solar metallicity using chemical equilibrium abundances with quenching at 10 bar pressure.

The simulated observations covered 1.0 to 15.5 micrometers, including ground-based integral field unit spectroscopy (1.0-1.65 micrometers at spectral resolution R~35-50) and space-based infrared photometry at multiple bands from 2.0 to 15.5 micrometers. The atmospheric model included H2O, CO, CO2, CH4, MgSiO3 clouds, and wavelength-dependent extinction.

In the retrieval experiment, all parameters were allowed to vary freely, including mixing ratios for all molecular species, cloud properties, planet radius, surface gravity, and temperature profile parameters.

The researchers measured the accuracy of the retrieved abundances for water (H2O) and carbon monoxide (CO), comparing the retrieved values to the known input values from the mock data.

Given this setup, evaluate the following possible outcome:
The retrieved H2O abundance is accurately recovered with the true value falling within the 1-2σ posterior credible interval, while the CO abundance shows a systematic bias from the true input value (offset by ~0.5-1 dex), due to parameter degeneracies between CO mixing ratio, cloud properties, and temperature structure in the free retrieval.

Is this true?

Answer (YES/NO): NO